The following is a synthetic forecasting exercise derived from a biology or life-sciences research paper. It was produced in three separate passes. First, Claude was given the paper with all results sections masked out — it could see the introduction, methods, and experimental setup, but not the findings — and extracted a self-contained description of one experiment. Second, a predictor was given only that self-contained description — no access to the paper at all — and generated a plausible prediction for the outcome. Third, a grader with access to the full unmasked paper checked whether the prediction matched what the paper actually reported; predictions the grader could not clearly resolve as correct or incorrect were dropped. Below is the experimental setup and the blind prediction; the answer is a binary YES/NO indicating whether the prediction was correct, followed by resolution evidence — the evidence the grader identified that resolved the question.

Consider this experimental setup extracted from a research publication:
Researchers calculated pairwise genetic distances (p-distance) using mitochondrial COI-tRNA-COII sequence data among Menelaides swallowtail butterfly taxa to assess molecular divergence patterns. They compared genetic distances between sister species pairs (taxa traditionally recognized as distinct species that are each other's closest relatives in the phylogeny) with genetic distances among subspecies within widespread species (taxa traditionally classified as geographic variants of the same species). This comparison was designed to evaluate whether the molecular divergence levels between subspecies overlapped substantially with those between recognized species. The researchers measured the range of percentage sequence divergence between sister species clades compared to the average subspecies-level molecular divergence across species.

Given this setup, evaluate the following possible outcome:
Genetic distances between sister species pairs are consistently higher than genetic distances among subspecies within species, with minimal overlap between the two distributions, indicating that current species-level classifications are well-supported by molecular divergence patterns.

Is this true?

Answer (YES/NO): NO